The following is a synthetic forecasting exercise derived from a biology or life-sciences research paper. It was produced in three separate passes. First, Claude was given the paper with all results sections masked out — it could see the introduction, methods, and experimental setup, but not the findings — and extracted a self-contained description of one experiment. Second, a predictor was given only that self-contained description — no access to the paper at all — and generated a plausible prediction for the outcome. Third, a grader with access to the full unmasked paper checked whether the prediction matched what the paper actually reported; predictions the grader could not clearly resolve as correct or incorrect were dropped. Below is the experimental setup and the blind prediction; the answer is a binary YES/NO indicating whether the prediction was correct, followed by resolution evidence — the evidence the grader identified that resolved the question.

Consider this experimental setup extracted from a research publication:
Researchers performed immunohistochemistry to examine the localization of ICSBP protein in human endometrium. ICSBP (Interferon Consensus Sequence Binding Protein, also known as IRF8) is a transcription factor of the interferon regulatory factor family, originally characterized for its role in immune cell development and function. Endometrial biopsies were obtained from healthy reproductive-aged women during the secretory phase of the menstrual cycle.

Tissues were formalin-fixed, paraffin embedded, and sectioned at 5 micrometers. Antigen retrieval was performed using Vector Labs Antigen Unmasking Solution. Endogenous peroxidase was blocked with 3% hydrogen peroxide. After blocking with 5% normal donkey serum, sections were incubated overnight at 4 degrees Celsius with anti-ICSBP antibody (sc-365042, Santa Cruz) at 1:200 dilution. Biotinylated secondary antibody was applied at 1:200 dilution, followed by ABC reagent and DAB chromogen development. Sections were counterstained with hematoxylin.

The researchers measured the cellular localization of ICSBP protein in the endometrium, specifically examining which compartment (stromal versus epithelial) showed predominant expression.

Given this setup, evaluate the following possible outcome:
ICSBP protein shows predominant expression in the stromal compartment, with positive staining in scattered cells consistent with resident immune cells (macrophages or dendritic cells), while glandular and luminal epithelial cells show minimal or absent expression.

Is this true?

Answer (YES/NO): NO